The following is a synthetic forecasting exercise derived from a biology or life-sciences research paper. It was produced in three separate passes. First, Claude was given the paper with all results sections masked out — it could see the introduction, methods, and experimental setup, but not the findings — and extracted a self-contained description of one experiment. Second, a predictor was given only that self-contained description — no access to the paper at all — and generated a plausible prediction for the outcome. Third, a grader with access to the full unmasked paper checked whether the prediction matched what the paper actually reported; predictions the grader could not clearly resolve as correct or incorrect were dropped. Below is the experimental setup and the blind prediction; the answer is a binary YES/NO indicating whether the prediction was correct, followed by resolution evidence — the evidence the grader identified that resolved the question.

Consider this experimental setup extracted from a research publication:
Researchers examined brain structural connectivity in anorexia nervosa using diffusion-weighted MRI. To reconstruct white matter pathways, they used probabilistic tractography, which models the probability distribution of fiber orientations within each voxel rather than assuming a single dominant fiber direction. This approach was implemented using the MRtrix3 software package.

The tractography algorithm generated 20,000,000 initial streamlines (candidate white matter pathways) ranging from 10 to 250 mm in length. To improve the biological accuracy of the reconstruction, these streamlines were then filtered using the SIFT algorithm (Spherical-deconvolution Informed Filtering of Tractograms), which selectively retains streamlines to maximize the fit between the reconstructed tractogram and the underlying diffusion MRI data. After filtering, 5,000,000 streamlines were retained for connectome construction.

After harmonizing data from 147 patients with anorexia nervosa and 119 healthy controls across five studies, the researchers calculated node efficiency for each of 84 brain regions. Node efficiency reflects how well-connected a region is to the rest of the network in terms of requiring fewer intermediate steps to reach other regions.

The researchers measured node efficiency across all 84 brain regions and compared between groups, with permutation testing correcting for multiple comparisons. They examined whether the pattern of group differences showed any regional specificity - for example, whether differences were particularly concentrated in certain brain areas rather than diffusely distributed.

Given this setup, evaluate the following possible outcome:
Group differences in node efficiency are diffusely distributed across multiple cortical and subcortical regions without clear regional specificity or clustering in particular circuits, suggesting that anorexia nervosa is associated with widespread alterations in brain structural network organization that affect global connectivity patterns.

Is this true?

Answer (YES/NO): NO